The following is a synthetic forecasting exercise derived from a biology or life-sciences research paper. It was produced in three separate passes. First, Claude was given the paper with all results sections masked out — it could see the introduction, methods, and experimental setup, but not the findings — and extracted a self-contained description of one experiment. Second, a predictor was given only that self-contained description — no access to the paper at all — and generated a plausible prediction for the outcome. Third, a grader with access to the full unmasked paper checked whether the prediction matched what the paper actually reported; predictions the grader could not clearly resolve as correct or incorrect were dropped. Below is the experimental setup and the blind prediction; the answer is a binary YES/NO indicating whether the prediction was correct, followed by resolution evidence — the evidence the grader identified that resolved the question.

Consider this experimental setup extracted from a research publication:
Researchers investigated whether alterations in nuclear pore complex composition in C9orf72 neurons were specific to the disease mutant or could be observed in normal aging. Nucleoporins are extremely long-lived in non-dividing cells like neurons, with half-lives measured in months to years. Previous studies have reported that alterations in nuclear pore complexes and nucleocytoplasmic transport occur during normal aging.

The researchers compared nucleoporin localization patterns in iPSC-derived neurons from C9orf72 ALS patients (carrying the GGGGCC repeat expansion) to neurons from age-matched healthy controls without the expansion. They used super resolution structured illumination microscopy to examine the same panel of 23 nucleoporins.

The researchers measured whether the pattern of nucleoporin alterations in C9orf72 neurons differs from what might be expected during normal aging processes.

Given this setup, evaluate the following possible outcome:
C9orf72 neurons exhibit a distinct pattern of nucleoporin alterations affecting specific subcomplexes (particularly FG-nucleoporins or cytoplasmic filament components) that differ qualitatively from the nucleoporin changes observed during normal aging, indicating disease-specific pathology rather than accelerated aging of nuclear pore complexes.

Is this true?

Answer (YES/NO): NO